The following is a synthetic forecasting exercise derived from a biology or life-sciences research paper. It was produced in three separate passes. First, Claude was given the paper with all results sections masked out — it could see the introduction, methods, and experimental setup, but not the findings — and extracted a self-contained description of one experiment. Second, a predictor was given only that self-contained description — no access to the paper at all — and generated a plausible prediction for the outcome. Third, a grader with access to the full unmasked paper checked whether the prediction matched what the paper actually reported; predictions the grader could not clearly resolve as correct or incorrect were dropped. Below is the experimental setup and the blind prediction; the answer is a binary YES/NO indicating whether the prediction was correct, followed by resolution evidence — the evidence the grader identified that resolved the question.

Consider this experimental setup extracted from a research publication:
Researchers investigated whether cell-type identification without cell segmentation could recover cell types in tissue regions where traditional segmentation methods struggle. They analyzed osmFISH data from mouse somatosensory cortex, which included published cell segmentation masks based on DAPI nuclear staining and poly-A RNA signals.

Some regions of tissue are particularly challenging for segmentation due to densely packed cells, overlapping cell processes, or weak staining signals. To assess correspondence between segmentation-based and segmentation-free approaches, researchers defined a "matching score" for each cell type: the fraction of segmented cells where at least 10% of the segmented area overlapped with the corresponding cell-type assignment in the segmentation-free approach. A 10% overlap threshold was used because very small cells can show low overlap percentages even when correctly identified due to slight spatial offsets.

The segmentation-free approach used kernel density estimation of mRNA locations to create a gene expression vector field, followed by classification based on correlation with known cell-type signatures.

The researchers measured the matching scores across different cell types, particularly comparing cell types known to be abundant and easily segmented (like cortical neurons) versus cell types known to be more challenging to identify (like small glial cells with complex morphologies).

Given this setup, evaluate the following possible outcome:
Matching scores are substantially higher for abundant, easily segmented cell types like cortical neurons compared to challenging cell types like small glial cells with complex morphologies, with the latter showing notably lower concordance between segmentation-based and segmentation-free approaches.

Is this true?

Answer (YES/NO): YES